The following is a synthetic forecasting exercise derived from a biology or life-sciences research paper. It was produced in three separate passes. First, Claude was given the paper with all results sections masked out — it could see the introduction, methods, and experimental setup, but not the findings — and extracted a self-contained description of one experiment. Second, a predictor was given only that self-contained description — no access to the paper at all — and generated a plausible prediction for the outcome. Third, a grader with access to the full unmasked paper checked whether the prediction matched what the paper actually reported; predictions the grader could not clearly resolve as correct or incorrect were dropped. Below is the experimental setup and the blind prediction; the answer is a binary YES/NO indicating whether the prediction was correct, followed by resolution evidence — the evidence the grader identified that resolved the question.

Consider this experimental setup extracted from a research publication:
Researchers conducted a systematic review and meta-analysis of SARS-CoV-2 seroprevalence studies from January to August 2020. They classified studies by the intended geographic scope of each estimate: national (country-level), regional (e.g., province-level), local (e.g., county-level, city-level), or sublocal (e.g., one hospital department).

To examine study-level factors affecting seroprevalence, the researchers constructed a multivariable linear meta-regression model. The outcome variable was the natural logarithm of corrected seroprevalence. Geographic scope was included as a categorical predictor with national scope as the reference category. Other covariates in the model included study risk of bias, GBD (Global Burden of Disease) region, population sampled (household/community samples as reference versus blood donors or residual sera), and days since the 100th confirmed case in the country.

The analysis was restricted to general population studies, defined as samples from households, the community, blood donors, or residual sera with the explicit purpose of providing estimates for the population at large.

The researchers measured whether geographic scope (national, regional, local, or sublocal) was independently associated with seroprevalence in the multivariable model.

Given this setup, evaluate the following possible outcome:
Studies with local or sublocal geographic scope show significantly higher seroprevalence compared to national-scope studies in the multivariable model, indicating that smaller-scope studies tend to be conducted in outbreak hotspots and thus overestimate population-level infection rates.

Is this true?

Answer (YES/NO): NO